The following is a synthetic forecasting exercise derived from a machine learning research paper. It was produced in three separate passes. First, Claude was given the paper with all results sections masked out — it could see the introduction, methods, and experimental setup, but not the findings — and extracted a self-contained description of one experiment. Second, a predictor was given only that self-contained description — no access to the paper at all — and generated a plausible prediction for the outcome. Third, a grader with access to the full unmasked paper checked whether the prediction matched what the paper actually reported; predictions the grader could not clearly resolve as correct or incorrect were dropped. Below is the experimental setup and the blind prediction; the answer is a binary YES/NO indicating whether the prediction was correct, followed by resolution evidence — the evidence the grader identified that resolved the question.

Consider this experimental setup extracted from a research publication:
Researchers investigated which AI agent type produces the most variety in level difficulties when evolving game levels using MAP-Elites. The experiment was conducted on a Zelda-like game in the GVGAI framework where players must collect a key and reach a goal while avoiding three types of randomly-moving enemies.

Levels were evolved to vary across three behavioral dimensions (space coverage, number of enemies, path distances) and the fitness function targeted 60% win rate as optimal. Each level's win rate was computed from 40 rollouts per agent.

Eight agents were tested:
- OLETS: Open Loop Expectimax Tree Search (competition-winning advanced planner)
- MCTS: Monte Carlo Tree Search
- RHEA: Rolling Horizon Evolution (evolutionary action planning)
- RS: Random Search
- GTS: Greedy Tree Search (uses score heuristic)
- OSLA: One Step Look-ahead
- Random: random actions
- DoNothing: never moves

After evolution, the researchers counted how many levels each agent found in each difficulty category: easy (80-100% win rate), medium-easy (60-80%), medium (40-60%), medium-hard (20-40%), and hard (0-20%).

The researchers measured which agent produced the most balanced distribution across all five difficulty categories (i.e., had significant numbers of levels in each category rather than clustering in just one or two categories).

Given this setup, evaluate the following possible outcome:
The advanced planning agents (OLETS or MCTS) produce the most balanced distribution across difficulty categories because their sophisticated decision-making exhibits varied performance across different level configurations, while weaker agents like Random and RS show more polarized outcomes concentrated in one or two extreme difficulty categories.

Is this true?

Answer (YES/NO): NO